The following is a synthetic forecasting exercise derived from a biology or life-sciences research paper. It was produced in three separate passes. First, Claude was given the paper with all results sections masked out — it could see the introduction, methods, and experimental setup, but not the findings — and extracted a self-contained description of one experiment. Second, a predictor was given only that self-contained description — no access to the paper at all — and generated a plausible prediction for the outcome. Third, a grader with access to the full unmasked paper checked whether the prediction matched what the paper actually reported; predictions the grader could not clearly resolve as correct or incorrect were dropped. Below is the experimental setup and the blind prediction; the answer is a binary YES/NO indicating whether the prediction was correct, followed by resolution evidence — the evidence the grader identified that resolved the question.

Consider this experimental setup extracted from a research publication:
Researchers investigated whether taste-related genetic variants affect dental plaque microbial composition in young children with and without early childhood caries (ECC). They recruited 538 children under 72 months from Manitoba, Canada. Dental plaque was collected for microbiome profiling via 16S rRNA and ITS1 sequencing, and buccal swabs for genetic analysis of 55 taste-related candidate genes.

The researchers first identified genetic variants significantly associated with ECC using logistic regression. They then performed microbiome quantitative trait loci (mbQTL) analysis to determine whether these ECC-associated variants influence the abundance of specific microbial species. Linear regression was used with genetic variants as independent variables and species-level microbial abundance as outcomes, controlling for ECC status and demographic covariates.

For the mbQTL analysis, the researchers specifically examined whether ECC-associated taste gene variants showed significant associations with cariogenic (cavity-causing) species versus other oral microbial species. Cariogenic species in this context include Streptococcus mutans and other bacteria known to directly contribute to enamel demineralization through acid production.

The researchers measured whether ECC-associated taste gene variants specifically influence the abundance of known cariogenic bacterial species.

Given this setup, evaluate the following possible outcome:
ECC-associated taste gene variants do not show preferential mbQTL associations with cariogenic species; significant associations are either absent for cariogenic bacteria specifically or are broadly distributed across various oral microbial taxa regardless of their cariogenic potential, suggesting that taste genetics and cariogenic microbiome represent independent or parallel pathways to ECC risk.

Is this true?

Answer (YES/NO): YES